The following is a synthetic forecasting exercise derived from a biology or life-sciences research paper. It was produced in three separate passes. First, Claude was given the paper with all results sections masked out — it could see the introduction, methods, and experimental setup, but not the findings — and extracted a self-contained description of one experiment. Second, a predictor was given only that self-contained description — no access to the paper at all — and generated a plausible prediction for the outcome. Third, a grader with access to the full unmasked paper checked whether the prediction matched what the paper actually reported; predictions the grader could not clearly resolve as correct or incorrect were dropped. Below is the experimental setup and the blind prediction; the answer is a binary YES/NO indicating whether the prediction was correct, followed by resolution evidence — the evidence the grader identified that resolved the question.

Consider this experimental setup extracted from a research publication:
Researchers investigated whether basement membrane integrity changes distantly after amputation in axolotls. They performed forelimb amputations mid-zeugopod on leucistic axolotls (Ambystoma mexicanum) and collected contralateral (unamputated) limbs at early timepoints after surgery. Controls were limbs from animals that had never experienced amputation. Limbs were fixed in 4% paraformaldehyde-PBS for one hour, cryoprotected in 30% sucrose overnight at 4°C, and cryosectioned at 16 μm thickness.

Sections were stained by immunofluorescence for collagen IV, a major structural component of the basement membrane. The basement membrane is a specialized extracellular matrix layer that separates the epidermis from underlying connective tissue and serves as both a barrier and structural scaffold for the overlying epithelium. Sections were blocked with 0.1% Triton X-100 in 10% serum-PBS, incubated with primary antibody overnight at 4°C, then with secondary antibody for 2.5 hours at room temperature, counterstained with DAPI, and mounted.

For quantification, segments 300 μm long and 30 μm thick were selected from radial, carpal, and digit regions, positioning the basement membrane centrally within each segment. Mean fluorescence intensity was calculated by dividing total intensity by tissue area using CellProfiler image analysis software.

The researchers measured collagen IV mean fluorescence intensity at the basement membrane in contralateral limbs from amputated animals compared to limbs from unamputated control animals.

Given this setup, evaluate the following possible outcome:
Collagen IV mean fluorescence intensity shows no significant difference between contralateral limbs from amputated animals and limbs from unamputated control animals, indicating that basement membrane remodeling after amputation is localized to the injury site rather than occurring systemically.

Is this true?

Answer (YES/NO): YES